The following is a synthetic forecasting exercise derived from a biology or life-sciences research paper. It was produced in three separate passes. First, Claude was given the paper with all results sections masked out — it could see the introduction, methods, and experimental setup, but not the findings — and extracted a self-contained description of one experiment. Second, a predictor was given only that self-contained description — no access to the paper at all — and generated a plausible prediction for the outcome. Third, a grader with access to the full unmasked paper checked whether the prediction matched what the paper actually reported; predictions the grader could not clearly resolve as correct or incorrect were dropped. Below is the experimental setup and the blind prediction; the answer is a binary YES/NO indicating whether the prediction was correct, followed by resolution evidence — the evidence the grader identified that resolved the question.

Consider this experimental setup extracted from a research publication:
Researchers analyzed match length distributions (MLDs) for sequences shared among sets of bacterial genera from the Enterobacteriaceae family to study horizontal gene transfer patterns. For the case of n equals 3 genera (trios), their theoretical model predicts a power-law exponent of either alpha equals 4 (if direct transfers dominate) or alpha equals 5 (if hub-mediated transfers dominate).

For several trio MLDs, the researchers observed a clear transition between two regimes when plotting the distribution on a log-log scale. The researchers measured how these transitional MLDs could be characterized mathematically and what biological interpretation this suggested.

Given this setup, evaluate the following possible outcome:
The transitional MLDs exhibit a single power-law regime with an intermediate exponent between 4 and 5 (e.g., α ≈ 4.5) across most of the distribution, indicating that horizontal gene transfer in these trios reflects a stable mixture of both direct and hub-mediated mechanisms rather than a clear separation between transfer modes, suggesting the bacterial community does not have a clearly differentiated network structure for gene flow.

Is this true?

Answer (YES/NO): NO